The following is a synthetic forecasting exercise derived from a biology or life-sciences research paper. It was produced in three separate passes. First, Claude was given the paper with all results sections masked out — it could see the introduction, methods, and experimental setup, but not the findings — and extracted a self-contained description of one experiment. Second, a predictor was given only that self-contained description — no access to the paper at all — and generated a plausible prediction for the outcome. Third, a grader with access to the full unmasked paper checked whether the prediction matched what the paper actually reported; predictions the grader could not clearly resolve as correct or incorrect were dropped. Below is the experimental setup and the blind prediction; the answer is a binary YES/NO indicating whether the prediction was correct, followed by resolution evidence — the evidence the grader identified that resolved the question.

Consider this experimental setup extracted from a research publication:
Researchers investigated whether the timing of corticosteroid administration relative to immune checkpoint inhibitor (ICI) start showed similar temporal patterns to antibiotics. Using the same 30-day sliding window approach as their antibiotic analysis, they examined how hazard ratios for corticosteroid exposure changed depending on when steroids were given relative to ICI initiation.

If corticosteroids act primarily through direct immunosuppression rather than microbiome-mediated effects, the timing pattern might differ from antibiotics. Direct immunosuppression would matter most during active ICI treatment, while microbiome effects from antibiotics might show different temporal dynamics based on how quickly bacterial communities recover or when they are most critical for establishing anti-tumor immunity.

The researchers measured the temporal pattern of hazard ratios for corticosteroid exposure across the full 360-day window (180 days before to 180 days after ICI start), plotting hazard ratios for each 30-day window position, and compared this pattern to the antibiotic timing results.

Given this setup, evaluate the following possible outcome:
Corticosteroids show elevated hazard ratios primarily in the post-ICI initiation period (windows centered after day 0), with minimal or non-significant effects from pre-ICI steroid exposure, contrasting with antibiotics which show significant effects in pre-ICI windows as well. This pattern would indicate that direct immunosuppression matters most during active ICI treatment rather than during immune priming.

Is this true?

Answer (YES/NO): NO